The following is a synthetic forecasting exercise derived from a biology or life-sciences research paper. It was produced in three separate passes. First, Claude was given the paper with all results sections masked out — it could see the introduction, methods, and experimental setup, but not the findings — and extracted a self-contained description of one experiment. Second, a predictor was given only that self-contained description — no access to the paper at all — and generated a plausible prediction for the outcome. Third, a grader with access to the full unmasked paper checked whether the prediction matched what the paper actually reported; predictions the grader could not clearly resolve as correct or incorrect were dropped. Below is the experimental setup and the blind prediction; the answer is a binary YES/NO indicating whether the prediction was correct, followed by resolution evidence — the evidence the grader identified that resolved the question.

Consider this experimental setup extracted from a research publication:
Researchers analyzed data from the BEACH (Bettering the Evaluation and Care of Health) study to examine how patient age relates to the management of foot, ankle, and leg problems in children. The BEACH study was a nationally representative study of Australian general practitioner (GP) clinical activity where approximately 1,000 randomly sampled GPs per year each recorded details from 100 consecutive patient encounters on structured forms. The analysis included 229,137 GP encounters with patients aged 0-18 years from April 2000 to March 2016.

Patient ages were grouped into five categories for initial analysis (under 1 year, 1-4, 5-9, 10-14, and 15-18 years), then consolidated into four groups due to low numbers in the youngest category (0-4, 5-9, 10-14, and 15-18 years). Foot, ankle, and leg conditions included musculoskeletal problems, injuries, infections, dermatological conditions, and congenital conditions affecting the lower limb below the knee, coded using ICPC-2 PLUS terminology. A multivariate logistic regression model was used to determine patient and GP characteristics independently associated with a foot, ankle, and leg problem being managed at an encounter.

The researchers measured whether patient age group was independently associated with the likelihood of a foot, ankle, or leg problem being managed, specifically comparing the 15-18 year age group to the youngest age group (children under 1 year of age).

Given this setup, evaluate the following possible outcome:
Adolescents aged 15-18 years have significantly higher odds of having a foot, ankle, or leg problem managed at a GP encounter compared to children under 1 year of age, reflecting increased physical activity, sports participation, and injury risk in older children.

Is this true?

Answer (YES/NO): YES